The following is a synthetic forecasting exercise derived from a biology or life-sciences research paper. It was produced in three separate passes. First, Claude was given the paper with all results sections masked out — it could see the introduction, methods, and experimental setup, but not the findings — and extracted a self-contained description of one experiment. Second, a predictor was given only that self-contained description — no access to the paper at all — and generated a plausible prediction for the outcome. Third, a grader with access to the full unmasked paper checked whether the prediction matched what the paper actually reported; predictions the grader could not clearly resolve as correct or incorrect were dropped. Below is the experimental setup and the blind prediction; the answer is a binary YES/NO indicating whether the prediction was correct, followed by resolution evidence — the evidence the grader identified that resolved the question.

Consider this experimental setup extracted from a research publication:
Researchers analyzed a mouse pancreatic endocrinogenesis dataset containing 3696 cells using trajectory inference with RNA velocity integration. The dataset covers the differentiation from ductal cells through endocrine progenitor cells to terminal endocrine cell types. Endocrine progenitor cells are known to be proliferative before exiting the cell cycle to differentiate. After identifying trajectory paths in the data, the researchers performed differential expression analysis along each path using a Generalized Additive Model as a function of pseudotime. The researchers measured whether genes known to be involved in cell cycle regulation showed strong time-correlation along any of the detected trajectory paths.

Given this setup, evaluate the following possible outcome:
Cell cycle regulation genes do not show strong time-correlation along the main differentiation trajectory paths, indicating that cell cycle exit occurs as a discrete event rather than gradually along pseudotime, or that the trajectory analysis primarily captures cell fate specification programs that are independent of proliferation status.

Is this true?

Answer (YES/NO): NO